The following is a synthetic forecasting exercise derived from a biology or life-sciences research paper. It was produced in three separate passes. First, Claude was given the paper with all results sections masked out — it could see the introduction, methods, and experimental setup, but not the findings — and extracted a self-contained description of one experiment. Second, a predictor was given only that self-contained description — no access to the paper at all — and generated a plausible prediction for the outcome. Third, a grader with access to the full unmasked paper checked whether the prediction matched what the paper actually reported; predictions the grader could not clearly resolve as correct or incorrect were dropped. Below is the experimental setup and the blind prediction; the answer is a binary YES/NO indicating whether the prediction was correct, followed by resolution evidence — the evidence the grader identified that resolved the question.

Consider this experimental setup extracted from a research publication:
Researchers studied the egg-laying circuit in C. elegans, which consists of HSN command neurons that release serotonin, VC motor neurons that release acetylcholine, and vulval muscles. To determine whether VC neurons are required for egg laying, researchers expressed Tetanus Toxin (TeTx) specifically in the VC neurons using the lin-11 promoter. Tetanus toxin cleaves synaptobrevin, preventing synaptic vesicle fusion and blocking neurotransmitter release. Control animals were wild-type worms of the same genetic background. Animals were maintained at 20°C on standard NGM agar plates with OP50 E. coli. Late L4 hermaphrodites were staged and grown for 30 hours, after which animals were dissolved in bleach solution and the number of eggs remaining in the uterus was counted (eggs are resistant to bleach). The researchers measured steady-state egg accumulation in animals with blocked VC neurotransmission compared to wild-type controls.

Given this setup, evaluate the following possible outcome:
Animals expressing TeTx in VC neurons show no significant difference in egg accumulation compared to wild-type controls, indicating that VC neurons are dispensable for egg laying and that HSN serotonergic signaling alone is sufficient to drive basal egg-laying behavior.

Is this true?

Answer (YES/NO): YES